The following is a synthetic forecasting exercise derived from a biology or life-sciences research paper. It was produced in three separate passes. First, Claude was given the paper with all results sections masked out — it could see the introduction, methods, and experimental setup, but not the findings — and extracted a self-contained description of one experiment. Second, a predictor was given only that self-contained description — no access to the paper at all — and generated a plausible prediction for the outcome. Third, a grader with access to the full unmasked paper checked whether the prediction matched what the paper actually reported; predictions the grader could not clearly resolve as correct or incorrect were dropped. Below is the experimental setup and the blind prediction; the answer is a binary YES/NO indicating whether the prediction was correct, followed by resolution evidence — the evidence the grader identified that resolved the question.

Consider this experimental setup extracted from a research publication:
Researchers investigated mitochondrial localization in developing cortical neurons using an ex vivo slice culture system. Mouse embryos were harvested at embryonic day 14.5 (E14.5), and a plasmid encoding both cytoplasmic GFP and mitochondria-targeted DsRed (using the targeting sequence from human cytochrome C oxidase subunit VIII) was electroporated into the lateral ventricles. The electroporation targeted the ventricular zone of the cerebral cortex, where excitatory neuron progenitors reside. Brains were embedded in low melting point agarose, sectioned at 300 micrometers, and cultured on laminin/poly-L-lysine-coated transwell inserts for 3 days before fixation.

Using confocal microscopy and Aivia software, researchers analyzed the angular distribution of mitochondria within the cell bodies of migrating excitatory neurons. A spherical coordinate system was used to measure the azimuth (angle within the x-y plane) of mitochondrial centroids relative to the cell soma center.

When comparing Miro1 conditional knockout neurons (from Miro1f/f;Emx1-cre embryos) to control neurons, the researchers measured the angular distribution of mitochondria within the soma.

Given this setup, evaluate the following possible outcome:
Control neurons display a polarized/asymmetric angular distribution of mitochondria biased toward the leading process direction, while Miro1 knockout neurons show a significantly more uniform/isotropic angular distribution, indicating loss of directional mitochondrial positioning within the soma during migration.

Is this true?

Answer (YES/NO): NO